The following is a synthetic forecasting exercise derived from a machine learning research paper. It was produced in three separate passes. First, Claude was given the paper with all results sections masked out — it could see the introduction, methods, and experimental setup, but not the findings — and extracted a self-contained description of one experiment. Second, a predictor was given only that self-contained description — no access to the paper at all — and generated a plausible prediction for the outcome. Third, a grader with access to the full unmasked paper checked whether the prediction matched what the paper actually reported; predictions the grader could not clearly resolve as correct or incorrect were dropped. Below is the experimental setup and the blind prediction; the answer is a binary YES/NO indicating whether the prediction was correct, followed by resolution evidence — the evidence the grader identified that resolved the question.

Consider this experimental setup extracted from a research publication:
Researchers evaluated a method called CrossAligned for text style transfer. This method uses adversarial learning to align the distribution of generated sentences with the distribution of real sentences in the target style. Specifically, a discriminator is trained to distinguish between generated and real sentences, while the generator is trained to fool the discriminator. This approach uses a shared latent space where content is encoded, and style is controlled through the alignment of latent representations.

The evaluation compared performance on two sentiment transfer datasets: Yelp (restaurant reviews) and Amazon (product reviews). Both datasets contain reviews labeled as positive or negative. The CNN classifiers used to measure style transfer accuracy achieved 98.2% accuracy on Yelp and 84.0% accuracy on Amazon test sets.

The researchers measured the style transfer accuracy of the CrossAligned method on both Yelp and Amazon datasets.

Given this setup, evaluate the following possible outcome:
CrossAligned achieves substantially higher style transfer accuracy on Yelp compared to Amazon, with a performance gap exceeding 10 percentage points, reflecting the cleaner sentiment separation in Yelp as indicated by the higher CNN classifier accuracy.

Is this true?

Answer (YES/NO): NO